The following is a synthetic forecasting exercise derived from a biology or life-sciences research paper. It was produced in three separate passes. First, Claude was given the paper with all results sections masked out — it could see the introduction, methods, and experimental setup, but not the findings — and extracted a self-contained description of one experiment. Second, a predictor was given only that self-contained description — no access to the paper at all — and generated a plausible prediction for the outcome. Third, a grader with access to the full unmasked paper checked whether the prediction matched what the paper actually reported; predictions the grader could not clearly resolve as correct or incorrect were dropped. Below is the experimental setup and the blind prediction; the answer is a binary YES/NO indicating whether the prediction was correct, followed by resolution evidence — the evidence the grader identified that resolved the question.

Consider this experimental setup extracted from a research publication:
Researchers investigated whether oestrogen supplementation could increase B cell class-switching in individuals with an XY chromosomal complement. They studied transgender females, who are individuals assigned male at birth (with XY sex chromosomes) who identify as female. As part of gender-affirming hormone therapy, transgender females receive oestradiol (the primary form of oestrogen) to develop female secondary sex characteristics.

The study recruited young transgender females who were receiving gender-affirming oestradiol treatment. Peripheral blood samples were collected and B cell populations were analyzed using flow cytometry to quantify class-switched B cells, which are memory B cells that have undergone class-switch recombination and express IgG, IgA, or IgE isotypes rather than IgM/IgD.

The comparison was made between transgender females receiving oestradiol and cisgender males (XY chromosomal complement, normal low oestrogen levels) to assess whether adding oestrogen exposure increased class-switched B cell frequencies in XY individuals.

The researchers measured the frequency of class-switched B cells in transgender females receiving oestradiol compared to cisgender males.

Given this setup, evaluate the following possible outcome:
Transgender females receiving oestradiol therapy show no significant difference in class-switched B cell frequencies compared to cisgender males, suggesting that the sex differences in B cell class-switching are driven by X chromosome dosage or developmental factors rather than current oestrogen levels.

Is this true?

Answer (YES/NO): YES